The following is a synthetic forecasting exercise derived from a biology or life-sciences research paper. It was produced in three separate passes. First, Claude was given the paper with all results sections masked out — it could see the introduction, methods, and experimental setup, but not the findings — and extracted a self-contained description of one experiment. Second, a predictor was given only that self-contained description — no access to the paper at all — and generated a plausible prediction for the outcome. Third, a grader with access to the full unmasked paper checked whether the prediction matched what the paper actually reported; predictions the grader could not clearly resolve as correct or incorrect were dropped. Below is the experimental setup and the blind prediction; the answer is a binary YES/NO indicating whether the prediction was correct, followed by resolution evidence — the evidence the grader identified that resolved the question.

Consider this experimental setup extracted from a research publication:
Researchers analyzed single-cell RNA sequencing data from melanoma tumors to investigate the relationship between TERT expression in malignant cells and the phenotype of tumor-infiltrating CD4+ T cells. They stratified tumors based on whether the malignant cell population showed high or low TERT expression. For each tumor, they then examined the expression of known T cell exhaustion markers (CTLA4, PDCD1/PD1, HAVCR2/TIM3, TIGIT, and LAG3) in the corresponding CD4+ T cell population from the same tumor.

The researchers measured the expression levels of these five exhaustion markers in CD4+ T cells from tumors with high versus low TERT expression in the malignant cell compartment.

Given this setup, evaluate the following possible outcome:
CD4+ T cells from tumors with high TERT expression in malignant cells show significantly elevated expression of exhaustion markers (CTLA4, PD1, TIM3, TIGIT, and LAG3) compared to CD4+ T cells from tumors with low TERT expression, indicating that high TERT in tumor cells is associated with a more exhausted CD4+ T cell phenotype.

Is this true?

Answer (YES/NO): NO